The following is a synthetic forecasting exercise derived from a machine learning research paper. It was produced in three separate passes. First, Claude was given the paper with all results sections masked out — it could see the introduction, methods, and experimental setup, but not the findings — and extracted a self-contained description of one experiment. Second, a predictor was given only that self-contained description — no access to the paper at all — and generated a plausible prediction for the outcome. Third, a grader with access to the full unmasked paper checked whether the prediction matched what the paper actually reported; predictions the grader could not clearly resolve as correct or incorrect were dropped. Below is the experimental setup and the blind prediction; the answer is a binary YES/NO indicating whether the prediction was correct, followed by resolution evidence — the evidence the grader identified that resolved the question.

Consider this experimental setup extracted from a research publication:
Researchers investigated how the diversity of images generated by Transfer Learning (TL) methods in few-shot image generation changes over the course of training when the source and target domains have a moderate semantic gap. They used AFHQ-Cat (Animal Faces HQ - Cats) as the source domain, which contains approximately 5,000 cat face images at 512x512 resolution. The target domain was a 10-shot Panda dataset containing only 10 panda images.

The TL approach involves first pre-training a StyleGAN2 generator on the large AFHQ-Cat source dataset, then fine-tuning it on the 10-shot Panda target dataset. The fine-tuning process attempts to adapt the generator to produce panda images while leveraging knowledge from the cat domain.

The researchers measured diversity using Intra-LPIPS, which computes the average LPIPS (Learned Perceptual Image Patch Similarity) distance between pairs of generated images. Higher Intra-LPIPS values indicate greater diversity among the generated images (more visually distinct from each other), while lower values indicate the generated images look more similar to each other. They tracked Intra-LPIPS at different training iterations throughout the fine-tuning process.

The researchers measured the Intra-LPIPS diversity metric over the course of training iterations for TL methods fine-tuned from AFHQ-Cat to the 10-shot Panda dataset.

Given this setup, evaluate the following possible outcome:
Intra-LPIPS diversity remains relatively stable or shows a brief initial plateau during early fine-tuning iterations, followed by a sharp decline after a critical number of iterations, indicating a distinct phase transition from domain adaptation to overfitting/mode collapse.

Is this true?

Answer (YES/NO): NO